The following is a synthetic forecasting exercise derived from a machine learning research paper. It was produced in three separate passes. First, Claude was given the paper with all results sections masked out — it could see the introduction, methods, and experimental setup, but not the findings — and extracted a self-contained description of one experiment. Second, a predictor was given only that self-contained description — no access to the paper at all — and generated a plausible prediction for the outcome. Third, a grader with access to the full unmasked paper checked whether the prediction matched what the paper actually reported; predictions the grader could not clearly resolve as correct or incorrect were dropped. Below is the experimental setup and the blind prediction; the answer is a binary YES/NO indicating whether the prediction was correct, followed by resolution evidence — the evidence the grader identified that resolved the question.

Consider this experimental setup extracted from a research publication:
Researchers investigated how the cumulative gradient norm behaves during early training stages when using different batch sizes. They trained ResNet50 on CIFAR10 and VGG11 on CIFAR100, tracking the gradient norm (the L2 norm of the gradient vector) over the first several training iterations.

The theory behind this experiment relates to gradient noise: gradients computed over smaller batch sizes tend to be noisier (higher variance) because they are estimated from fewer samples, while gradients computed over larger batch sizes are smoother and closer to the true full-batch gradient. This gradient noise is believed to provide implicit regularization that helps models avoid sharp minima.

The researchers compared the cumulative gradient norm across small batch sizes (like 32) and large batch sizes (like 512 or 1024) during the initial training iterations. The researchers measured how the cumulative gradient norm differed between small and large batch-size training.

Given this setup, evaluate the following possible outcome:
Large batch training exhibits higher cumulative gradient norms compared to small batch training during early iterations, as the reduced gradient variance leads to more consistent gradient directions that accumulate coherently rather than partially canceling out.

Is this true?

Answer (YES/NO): NO